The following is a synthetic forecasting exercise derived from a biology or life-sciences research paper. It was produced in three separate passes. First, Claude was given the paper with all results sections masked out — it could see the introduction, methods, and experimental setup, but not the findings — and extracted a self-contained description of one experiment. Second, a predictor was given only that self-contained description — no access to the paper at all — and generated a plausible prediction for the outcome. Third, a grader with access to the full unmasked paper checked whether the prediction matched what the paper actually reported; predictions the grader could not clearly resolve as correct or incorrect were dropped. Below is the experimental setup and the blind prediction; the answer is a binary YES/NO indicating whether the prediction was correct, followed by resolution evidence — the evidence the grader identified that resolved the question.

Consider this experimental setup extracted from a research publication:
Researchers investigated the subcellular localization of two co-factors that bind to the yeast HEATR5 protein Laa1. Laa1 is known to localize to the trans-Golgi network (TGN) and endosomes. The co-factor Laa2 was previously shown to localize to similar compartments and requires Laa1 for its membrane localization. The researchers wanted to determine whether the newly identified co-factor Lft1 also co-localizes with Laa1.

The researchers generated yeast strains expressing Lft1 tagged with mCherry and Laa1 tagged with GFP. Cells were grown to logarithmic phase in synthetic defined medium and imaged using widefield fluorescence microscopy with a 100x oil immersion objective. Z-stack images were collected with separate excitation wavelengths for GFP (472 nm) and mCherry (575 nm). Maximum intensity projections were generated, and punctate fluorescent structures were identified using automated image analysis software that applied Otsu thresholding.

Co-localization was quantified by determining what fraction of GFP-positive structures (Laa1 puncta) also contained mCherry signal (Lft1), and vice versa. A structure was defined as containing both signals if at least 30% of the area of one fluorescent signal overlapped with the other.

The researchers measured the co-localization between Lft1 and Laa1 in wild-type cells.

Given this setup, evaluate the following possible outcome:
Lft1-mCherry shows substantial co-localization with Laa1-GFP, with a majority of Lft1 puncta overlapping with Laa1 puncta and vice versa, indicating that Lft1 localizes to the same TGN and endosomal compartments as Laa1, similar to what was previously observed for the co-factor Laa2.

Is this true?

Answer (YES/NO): YES